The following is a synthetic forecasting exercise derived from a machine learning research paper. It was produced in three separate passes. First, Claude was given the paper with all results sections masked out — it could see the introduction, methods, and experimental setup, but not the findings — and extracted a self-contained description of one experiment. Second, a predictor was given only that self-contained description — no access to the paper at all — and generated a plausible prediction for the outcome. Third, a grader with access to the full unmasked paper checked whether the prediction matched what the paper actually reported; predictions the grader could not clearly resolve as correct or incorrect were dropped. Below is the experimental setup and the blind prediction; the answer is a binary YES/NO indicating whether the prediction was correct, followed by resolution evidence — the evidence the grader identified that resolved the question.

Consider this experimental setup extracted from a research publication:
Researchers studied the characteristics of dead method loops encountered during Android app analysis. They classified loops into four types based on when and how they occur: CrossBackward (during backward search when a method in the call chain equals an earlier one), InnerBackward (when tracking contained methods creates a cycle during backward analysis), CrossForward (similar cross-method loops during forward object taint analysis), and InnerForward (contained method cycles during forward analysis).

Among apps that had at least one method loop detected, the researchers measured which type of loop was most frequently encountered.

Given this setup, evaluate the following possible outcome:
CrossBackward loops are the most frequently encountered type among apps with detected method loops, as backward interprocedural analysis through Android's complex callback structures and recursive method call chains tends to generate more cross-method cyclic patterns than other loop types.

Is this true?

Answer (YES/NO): YES